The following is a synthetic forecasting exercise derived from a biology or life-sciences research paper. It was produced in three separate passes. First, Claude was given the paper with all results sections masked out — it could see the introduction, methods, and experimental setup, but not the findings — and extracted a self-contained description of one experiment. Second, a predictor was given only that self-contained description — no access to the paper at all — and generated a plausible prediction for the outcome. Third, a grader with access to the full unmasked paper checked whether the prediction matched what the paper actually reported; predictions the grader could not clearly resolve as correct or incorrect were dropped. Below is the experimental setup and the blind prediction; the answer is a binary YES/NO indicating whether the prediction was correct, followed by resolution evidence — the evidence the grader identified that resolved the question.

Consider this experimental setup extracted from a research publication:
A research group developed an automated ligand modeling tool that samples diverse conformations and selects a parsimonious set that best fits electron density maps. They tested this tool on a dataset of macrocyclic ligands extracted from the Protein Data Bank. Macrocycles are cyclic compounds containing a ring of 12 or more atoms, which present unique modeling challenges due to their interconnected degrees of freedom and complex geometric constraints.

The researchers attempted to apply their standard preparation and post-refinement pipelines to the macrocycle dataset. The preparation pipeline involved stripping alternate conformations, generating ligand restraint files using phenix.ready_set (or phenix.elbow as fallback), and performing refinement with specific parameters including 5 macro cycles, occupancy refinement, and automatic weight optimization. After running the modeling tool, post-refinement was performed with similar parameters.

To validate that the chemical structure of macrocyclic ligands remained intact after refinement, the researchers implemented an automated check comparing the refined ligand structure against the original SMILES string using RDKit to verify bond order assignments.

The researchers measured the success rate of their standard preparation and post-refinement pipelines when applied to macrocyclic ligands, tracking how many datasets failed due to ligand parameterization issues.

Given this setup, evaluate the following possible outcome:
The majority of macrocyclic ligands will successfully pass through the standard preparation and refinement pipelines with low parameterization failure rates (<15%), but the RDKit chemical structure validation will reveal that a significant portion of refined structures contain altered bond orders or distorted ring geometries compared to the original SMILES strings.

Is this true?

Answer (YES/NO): NO